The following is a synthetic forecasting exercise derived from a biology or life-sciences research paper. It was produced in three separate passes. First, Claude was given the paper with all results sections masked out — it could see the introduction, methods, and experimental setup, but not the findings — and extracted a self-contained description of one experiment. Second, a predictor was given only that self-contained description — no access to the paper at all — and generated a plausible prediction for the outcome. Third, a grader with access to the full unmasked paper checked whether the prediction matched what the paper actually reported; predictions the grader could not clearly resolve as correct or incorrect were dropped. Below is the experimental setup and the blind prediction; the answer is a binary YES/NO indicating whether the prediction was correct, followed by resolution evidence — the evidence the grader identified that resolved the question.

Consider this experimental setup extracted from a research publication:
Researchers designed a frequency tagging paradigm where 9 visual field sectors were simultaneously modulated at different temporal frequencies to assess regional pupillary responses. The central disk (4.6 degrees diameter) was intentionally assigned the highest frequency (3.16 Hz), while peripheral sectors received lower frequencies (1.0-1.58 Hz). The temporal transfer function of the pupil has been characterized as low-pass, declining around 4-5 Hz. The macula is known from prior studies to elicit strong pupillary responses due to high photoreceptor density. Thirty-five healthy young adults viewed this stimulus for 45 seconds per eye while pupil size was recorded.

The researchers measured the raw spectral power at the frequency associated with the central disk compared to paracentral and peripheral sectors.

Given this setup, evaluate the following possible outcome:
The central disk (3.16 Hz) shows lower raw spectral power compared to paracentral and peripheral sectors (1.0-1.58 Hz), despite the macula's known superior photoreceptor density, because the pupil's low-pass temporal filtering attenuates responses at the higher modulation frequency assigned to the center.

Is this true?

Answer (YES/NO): YES